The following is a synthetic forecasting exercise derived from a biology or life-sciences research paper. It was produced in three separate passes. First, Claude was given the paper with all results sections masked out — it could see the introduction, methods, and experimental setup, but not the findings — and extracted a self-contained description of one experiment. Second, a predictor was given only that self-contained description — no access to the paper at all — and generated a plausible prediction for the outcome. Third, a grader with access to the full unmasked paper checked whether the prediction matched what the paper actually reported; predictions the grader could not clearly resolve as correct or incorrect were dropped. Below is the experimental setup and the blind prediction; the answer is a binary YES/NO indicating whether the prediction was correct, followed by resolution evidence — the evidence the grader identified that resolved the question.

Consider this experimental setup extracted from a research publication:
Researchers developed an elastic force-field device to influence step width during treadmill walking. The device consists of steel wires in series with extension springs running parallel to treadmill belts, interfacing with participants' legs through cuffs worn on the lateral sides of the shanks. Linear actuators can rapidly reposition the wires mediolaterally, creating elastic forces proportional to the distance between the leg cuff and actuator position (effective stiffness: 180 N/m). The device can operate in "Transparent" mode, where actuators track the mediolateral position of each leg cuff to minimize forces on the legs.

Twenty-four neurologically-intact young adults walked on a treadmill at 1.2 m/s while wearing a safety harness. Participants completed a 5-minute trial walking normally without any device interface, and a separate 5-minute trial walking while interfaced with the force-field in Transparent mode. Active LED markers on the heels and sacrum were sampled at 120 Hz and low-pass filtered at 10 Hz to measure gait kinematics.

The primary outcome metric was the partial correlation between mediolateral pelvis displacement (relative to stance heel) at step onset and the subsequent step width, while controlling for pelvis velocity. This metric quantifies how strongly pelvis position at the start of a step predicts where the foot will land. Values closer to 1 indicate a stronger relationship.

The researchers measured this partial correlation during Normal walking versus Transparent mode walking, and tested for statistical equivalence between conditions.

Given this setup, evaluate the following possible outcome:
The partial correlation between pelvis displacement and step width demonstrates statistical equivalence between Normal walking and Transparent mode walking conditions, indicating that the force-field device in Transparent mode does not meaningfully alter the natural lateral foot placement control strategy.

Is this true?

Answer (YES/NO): YES